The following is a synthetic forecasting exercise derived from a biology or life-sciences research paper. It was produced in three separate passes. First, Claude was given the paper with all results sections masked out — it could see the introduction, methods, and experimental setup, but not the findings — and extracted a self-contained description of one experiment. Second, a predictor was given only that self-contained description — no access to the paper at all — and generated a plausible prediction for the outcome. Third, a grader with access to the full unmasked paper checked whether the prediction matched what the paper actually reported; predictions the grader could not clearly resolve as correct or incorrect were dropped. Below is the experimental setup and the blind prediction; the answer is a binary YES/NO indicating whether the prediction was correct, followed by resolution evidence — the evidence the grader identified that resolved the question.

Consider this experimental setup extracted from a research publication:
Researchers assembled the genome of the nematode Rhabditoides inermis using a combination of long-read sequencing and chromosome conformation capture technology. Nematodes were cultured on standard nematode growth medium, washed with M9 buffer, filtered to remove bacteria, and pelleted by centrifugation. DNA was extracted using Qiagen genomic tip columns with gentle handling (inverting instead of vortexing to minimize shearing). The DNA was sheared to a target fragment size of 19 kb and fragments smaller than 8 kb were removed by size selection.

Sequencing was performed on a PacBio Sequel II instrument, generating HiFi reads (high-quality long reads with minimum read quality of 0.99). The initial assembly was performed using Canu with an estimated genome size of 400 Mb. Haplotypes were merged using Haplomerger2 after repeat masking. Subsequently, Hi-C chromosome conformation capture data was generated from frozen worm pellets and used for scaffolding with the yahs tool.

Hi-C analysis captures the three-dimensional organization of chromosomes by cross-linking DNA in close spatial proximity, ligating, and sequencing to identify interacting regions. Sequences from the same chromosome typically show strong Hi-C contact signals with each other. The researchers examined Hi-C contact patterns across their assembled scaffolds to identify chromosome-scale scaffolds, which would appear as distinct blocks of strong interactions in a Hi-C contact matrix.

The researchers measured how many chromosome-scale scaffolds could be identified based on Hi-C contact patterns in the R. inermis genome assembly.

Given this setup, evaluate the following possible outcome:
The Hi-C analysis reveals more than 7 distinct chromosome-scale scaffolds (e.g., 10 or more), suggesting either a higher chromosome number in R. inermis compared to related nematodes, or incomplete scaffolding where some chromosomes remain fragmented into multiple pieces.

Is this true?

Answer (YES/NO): NO